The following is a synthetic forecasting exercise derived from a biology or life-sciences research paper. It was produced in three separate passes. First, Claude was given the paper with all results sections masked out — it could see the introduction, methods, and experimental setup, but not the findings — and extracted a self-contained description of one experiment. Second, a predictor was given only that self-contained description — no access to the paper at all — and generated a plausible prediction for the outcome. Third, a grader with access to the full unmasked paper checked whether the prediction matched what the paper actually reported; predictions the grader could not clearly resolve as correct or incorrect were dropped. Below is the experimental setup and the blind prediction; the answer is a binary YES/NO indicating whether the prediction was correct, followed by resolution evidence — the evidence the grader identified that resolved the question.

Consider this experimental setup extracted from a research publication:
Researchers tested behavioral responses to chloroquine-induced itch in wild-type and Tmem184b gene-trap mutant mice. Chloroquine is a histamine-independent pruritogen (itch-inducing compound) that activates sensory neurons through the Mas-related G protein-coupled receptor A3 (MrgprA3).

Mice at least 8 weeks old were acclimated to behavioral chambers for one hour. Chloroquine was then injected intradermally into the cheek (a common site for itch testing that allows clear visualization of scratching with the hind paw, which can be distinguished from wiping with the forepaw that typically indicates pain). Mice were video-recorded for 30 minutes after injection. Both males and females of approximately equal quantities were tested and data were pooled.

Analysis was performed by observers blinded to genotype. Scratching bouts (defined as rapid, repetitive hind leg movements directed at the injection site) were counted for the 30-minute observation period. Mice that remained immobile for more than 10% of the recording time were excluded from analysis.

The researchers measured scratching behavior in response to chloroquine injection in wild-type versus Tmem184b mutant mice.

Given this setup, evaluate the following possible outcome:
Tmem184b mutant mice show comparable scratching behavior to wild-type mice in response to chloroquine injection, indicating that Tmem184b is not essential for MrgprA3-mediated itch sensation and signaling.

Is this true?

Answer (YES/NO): NO